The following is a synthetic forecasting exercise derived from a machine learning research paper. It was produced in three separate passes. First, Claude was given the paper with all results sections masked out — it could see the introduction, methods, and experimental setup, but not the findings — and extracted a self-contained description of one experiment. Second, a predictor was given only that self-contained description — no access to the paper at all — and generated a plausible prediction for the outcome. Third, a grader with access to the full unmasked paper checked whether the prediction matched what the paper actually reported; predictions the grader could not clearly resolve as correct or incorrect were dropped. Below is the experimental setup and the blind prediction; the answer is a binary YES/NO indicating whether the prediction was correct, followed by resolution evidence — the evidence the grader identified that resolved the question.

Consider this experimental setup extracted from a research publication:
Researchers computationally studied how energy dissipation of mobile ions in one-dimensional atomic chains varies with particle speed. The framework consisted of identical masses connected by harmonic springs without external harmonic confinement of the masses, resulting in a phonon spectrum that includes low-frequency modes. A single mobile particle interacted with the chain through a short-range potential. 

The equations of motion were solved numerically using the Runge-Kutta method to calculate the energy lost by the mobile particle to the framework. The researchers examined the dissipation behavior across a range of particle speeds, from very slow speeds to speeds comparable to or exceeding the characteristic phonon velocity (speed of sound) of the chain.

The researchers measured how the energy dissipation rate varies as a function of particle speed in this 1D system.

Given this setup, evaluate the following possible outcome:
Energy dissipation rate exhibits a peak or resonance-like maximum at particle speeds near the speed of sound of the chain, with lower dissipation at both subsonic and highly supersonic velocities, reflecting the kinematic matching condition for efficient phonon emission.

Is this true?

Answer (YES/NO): NO